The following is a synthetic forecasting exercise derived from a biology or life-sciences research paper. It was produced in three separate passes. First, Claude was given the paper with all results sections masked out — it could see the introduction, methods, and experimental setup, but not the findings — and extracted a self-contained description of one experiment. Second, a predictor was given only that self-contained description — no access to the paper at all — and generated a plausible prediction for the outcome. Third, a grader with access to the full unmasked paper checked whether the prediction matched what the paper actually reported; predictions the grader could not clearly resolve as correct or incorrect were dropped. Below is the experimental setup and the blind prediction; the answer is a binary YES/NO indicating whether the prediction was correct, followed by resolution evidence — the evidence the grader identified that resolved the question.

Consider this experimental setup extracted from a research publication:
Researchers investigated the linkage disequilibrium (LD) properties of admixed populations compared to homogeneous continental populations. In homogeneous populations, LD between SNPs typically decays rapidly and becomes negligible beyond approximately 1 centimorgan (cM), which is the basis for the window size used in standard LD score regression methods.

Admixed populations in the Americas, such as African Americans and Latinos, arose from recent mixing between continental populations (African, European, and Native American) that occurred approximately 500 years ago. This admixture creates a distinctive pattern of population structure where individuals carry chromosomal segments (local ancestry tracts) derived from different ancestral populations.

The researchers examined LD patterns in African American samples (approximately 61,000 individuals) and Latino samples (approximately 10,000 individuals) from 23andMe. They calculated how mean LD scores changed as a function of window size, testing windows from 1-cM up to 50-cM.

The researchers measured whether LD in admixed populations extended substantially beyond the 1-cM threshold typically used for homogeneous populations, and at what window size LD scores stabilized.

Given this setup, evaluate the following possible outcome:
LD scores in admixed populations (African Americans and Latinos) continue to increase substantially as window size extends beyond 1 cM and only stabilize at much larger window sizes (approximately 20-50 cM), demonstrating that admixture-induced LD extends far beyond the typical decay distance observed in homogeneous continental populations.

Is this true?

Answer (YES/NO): YES